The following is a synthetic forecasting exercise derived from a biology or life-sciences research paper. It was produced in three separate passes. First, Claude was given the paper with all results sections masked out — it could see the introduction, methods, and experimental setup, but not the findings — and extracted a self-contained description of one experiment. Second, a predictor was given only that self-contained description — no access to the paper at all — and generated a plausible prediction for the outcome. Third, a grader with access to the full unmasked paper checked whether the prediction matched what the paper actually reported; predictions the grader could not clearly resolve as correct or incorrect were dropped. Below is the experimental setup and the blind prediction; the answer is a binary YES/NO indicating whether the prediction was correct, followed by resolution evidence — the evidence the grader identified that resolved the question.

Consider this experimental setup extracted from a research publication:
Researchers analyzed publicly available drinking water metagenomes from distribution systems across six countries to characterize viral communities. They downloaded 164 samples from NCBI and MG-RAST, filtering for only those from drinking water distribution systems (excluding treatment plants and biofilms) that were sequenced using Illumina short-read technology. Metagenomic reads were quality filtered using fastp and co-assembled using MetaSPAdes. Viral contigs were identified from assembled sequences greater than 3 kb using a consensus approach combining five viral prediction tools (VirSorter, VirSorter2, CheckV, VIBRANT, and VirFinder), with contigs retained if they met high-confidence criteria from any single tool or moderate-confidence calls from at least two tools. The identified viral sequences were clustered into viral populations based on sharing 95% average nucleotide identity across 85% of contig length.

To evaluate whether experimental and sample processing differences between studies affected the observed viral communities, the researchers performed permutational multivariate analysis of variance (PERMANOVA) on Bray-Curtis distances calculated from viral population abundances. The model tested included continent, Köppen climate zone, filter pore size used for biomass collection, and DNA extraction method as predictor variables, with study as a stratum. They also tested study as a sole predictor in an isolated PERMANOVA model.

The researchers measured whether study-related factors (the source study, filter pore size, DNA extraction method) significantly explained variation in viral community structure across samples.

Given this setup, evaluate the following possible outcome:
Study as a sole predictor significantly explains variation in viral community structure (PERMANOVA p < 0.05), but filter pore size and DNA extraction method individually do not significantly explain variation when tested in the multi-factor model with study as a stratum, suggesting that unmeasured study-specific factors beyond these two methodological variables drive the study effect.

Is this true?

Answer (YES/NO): NO